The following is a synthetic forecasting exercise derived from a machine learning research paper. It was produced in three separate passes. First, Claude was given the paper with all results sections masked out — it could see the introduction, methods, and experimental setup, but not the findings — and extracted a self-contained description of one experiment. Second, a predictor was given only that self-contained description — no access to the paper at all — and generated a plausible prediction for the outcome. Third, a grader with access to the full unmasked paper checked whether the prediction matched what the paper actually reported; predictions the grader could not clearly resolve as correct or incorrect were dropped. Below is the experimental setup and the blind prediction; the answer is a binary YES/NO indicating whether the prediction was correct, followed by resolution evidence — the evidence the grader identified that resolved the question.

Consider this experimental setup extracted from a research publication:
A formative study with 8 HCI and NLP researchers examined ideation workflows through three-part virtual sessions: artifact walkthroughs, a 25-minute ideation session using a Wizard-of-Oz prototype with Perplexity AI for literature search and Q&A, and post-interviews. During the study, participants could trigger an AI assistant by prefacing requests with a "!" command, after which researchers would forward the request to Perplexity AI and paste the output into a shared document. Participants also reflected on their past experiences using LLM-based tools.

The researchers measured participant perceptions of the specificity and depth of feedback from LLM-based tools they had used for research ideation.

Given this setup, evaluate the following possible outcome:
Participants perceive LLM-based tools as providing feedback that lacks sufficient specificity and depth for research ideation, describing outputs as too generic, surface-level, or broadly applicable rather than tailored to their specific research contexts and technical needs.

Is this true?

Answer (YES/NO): YES